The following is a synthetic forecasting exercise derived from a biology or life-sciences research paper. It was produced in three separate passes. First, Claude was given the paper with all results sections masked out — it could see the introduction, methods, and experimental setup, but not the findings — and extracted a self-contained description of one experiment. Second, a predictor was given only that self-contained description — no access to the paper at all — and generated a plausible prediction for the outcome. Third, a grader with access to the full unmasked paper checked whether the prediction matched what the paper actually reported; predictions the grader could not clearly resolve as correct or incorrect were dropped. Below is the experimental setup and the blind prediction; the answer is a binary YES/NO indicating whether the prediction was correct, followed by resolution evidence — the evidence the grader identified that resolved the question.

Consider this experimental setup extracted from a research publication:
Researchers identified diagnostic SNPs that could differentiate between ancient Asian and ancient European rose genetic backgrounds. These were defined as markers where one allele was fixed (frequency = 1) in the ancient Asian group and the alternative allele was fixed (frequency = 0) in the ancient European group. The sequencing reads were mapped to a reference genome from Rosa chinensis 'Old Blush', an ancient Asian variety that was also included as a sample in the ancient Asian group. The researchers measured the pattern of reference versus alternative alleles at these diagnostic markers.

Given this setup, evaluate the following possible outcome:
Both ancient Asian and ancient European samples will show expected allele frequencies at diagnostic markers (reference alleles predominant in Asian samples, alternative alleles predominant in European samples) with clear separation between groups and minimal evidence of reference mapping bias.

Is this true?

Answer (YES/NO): YES